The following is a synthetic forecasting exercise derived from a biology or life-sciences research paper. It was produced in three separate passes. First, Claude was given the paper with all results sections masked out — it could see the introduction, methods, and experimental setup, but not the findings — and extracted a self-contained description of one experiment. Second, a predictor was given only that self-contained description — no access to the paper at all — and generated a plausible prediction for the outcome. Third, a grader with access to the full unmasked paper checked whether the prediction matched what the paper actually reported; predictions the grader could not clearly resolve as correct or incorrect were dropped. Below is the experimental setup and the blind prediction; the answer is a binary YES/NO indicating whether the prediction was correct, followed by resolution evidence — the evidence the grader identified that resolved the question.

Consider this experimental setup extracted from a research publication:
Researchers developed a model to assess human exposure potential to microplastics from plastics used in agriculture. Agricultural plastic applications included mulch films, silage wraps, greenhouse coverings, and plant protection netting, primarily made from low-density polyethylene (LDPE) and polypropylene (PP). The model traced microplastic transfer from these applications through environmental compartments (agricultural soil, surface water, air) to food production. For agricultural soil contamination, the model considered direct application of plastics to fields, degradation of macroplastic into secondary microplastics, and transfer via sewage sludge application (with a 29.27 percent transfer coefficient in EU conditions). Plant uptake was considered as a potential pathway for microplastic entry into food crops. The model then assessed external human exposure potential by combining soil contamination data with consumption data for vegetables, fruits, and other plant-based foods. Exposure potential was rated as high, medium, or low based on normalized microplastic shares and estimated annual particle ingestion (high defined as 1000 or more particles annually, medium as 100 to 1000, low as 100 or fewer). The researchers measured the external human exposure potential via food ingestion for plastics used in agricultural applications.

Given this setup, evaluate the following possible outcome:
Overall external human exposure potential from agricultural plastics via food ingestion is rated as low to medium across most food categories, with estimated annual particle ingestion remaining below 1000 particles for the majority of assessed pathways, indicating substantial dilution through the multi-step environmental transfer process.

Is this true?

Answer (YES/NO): NO